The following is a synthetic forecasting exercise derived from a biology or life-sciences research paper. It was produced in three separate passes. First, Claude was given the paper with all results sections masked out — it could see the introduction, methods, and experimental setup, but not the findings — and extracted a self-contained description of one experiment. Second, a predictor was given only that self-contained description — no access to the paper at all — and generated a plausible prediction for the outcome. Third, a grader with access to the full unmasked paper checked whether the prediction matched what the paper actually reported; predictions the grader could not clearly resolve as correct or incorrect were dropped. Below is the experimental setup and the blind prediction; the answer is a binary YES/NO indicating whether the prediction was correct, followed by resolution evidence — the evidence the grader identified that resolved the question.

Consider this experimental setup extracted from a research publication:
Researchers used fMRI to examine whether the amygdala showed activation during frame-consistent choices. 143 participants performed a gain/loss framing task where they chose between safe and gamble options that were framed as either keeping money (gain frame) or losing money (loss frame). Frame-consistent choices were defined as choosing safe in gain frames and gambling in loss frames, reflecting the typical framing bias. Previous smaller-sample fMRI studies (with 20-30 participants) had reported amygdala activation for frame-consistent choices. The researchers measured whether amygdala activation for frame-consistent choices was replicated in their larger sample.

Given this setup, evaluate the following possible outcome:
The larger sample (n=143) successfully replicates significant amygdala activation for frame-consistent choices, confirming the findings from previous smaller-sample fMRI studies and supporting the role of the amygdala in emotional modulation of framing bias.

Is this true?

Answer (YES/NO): NO